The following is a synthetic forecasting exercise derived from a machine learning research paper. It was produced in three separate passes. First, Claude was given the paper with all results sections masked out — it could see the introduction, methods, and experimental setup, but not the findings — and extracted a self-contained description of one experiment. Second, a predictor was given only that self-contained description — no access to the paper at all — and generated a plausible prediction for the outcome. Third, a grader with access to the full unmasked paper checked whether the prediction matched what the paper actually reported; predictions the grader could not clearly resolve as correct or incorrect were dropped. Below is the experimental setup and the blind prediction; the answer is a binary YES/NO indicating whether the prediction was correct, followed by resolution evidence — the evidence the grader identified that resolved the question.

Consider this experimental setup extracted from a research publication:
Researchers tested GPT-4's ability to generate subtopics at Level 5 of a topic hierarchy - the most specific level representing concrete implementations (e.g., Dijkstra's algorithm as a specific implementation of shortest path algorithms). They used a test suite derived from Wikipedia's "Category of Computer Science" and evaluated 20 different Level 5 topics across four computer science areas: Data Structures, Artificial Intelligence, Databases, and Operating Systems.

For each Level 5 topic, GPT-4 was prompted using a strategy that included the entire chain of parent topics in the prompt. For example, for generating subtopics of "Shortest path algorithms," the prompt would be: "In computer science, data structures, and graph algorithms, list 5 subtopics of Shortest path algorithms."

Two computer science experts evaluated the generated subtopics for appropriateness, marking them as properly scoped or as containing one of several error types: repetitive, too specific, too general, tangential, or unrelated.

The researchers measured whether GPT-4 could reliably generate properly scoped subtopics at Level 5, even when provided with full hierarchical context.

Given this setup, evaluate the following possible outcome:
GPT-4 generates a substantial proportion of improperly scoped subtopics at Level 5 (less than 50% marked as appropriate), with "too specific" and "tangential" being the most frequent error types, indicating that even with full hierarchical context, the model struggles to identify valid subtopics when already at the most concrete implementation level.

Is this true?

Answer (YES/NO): NO